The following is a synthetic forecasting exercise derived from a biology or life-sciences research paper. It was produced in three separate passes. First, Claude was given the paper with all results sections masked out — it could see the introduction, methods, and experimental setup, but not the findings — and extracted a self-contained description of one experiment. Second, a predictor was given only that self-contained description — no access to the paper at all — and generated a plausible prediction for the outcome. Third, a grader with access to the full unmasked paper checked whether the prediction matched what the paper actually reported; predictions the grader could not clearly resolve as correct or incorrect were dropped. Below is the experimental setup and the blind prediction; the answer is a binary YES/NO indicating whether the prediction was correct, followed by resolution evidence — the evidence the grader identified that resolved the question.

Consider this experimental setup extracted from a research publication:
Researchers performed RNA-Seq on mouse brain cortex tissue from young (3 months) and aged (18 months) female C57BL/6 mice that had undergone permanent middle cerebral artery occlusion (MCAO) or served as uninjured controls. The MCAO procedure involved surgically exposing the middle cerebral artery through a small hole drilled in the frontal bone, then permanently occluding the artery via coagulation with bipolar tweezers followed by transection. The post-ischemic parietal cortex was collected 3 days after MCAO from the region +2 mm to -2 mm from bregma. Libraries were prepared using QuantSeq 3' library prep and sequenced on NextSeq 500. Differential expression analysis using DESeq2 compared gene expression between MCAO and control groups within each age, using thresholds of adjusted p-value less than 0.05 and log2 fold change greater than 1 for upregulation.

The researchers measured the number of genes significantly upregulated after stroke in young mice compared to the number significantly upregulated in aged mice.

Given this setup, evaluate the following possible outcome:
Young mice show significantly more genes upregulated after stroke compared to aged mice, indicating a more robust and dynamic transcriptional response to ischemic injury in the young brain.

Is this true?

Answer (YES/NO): NO